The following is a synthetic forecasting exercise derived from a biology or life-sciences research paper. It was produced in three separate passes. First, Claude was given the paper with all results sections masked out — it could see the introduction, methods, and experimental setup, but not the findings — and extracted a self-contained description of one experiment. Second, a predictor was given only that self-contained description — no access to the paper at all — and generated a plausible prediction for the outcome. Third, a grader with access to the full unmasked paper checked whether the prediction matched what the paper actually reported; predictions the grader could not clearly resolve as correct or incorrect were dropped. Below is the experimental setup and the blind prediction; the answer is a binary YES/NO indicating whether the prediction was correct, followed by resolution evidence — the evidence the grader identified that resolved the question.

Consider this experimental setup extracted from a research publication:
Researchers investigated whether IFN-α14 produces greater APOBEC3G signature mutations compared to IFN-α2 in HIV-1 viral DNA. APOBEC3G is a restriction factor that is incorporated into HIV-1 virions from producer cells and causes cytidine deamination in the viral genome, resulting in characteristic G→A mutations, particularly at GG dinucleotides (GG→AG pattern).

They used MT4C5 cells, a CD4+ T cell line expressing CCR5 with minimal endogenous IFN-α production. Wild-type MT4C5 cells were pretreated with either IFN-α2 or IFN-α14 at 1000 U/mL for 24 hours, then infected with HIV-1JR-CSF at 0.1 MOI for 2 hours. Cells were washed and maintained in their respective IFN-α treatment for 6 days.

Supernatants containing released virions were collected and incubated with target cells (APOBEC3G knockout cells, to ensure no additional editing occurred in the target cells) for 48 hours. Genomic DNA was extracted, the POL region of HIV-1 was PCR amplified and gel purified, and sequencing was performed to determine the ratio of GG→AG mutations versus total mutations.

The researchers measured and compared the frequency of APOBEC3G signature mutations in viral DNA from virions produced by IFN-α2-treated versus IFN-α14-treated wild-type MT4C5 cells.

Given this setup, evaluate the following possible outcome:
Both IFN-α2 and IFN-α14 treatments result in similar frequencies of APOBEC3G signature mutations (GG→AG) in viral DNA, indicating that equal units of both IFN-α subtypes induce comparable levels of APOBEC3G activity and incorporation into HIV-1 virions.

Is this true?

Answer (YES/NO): NO